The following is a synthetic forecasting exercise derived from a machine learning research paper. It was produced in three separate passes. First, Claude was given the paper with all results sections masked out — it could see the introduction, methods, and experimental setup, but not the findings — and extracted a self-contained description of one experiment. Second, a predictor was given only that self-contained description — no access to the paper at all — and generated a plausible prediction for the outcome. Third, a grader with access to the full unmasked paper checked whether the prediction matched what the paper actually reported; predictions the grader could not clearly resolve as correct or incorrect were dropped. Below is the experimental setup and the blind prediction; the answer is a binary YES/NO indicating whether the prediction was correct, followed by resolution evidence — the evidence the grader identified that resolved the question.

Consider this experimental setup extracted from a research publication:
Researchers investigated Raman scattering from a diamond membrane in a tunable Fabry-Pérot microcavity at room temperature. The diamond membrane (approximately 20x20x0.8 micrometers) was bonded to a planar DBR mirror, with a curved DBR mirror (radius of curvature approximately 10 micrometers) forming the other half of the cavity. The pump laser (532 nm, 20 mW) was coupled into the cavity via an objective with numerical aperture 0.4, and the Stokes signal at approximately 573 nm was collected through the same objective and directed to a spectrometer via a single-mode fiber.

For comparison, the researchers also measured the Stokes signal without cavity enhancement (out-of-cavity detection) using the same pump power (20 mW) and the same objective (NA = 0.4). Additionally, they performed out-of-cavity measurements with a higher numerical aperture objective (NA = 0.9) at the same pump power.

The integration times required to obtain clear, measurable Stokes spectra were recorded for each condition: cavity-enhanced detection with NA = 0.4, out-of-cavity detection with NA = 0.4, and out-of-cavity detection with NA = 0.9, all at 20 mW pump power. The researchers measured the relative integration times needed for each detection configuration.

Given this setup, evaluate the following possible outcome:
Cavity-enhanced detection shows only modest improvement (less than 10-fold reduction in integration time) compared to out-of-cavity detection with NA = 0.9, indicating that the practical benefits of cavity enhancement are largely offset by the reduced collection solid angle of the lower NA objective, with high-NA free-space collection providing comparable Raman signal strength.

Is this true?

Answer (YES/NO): NO